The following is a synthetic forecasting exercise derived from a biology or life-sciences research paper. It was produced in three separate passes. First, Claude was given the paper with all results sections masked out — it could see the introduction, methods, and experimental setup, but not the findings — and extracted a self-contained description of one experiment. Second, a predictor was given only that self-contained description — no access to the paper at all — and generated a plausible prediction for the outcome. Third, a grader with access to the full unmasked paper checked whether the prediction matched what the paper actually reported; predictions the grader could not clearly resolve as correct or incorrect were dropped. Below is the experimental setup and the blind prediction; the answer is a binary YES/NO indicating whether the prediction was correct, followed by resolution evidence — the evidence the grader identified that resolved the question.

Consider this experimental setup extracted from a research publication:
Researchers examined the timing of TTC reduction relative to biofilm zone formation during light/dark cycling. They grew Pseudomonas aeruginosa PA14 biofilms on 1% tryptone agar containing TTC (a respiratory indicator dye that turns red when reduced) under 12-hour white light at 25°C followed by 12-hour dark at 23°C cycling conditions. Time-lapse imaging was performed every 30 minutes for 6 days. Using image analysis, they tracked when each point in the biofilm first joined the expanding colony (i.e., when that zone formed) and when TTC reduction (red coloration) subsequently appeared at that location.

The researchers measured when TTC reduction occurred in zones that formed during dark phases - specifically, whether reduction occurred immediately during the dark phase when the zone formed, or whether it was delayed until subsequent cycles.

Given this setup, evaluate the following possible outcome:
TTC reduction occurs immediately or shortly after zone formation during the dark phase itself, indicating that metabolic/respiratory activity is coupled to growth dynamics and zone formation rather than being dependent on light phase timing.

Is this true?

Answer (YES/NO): YES